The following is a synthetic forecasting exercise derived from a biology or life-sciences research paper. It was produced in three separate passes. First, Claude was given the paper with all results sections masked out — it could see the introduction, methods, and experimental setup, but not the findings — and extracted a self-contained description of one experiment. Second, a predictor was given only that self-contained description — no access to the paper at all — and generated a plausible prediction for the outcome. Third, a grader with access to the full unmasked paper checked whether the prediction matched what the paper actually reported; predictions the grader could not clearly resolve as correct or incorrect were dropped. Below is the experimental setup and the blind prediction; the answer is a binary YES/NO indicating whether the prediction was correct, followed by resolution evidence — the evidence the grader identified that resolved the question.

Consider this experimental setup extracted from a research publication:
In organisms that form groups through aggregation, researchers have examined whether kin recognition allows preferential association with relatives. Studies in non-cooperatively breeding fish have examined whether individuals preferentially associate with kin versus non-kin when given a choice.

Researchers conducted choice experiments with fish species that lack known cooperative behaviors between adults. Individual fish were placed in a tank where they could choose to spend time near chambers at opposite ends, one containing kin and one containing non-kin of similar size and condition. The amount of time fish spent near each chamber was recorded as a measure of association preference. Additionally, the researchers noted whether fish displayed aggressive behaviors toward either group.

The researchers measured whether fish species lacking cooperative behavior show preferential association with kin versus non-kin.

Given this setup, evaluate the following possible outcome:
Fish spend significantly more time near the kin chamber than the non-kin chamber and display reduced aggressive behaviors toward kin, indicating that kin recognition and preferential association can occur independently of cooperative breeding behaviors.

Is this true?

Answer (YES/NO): YES